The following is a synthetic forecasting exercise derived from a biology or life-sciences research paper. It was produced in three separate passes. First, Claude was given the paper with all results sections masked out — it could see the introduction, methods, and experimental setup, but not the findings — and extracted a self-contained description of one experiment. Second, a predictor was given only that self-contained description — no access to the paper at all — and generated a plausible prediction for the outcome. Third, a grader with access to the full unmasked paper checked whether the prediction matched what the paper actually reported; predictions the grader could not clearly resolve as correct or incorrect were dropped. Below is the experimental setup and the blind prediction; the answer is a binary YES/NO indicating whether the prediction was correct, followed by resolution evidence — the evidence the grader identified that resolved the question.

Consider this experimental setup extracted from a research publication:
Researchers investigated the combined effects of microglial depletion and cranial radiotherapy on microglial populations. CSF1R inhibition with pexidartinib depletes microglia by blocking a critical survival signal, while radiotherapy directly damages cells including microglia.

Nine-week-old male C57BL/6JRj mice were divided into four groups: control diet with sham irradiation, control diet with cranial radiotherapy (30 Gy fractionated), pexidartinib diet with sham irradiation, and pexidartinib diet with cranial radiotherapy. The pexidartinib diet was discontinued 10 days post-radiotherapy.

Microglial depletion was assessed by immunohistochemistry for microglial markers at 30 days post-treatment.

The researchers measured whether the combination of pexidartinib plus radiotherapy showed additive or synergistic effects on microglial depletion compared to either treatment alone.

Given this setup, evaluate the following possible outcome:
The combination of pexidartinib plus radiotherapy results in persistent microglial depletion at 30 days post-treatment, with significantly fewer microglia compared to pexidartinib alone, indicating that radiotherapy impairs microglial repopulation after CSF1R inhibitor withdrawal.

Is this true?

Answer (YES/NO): YES